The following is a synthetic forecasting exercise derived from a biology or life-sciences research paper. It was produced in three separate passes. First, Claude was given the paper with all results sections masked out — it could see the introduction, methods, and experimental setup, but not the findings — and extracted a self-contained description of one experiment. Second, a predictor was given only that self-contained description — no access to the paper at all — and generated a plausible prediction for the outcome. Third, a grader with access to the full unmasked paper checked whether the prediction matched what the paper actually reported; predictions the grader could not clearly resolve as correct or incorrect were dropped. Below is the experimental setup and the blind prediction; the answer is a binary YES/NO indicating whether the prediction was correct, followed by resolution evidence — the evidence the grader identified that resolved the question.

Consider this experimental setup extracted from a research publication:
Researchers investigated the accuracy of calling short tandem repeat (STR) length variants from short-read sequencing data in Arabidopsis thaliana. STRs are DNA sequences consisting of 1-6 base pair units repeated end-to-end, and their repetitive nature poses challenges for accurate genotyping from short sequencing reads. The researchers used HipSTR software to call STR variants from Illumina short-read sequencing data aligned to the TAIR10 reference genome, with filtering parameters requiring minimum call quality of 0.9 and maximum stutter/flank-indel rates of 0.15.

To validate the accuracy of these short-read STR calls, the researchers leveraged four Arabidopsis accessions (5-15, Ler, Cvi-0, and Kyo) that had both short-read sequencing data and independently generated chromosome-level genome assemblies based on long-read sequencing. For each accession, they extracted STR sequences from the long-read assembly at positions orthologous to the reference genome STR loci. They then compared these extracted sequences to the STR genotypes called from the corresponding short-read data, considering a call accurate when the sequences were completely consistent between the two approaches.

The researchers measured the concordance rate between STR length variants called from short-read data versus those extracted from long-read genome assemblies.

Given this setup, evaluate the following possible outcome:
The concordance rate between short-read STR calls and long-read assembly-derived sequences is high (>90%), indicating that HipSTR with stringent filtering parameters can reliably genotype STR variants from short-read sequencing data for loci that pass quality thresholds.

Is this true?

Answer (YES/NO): YES